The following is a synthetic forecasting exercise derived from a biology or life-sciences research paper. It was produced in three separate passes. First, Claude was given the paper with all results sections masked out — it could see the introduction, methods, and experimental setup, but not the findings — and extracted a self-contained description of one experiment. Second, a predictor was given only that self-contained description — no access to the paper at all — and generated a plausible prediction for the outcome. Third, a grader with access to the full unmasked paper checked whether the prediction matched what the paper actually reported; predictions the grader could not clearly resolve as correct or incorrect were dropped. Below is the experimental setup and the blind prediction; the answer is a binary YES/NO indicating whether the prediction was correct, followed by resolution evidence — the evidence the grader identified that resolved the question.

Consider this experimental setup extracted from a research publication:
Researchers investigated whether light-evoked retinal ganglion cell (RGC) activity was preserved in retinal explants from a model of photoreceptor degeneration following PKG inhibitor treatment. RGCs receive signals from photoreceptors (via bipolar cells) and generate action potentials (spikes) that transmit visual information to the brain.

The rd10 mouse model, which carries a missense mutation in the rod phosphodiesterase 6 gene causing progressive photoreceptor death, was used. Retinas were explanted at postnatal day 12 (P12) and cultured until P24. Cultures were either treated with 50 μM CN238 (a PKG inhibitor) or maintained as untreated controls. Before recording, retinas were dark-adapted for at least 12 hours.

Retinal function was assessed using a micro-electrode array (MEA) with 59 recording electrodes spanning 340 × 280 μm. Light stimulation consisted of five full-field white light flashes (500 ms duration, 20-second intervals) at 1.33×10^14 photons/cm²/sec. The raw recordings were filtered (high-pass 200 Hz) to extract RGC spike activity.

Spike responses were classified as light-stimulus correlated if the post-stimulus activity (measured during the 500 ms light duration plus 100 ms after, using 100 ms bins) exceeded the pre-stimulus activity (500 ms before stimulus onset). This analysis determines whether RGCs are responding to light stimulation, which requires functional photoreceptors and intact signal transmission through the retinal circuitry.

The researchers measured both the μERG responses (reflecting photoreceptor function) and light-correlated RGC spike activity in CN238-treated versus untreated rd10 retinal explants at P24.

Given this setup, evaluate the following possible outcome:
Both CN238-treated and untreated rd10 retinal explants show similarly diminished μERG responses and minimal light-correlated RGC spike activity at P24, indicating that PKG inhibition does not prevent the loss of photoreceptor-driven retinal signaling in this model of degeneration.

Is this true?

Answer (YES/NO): NO